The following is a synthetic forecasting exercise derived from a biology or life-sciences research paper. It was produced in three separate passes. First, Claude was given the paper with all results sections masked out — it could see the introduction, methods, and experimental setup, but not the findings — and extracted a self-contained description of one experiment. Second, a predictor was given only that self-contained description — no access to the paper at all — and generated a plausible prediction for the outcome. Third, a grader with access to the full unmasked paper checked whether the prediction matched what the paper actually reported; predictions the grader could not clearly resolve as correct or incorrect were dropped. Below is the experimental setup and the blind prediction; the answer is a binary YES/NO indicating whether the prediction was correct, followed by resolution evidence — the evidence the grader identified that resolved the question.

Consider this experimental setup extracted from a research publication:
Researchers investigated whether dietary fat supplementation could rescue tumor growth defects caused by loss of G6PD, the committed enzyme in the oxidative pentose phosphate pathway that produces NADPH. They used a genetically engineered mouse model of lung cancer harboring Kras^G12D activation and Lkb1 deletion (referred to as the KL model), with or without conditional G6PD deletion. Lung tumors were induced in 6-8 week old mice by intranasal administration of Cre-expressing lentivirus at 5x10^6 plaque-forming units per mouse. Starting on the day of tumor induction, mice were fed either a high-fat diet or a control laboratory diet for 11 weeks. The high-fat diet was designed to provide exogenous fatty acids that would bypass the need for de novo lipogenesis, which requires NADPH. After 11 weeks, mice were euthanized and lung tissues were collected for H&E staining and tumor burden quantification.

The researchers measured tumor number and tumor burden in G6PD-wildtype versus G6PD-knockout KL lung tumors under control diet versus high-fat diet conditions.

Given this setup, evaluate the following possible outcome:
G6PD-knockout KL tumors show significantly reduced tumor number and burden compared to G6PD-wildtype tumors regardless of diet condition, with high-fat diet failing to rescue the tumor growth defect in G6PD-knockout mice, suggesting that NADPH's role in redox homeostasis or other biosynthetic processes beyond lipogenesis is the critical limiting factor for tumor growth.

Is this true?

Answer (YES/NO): NO